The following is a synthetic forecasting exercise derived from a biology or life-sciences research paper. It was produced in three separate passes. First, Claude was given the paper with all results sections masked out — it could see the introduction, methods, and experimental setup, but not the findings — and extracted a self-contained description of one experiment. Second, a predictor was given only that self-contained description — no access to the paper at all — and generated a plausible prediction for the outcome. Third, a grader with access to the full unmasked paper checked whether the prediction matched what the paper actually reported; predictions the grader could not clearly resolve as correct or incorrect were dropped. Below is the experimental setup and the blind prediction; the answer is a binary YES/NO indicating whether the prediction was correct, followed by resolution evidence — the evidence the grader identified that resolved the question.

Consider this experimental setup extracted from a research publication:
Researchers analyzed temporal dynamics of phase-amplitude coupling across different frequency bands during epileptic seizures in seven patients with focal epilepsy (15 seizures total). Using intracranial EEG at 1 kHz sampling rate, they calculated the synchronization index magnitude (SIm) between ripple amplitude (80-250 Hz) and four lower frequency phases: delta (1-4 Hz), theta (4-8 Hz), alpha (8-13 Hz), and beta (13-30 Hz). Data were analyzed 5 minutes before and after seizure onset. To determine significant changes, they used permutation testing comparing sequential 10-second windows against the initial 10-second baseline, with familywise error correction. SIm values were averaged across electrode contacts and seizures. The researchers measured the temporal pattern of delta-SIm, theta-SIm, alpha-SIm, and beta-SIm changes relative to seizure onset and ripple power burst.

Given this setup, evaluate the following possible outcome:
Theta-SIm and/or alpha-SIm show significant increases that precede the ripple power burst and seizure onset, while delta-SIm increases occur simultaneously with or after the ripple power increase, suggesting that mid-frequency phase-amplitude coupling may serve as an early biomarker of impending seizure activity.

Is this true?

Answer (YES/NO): NO